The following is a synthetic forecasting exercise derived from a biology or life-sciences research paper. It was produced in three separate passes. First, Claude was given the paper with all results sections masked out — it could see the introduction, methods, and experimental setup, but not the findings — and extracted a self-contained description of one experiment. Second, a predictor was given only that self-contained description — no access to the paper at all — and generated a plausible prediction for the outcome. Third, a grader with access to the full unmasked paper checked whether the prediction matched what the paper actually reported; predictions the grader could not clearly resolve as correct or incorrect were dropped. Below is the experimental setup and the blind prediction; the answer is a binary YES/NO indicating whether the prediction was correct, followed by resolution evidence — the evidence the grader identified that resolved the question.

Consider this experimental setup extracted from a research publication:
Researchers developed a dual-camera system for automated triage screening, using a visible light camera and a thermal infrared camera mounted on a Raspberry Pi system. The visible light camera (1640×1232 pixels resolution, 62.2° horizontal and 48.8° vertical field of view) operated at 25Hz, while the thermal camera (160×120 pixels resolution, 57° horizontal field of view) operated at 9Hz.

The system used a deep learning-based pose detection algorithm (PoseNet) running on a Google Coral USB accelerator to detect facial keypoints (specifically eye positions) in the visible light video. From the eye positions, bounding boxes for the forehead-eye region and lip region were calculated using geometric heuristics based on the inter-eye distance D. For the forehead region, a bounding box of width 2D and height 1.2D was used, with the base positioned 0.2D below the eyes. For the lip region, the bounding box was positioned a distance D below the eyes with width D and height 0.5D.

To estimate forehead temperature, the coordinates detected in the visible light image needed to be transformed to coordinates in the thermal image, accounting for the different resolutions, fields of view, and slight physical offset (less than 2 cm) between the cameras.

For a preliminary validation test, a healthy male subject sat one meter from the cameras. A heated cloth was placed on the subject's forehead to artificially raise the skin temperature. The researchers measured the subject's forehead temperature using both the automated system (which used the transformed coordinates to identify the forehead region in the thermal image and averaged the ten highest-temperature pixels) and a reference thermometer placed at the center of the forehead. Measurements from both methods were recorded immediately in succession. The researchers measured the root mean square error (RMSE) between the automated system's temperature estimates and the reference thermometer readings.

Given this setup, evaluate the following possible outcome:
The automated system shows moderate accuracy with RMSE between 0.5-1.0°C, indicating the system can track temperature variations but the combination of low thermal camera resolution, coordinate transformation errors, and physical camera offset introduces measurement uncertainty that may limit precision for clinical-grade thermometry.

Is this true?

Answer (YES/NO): NO